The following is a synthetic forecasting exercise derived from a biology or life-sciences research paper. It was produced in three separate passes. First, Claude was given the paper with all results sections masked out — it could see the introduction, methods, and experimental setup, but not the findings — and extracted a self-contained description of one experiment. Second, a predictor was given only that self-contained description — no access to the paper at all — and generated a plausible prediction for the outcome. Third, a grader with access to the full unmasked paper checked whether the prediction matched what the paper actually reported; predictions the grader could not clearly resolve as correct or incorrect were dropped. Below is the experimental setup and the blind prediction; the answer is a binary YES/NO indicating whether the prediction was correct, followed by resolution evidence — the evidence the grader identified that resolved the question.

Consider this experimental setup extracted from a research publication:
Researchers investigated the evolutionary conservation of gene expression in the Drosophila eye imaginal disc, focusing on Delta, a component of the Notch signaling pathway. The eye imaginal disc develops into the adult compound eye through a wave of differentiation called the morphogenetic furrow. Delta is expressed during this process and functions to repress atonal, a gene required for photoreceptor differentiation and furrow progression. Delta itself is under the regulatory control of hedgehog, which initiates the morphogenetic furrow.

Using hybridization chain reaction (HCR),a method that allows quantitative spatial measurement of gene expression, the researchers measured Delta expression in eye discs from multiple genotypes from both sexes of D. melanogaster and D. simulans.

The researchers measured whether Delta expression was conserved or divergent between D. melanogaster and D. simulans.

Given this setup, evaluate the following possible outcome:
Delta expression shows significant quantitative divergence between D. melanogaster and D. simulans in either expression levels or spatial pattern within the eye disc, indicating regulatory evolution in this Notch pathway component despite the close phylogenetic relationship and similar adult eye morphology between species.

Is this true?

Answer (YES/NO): YES